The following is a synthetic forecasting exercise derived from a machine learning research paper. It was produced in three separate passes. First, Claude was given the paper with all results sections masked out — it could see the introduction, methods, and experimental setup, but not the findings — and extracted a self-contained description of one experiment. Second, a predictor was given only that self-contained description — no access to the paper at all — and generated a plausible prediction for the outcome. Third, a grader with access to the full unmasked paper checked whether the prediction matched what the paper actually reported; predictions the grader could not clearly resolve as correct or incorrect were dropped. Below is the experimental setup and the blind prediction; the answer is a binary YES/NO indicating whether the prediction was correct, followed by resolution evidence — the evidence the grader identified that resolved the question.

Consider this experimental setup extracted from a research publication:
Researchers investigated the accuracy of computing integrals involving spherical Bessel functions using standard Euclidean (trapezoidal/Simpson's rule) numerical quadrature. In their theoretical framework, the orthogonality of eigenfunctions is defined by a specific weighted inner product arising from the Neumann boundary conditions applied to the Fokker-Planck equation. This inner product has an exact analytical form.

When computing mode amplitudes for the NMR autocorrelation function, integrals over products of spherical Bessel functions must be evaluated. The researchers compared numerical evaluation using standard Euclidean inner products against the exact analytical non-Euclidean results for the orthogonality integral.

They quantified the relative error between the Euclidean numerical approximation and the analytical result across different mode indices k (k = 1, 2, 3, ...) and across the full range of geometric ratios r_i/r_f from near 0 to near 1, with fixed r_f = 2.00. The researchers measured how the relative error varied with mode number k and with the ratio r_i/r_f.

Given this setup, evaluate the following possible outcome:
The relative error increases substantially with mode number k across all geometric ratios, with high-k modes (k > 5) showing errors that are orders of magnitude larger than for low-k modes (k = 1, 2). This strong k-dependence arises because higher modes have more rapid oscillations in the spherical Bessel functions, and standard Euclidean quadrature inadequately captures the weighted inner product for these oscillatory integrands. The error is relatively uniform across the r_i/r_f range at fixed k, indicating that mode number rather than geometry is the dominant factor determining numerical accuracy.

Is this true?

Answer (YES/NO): NO